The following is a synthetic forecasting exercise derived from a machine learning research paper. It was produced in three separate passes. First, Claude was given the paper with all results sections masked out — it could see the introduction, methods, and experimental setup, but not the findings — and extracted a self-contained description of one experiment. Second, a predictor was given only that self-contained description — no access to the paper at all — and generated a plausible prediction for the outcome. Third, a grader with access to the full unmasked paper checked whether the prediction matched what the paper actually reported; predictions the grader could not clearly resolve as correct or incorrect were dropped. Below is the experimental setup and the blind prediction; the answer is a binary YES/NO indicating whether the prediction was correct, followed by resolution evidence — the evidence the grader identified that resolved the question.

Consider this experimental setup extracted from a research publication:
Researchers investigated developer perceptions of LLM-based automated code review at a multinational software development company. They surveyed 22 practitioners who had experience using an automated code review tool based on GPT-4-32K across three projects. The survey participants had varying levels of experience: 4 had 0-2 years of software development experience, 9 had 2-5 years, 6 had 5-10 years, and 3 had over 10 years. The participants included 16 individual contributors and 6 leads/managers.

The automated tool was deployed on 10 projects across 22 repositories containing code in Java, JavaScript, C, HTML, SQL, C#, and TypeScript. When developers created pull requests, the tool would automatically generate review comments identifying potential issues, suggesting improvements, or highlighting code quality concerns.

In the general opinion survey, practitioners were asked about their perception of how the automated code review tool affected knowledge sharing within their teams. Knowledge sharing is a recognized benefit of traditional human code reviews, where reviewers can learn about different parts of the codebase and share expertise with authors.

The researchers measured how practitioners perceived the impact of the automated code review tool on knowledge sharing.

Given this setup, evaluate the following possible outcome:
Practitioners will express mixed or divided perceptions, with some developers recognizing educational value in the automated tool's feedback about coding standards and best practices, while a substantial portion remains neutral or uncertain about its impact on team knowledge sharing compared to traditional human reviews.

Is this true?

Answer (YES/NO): YES